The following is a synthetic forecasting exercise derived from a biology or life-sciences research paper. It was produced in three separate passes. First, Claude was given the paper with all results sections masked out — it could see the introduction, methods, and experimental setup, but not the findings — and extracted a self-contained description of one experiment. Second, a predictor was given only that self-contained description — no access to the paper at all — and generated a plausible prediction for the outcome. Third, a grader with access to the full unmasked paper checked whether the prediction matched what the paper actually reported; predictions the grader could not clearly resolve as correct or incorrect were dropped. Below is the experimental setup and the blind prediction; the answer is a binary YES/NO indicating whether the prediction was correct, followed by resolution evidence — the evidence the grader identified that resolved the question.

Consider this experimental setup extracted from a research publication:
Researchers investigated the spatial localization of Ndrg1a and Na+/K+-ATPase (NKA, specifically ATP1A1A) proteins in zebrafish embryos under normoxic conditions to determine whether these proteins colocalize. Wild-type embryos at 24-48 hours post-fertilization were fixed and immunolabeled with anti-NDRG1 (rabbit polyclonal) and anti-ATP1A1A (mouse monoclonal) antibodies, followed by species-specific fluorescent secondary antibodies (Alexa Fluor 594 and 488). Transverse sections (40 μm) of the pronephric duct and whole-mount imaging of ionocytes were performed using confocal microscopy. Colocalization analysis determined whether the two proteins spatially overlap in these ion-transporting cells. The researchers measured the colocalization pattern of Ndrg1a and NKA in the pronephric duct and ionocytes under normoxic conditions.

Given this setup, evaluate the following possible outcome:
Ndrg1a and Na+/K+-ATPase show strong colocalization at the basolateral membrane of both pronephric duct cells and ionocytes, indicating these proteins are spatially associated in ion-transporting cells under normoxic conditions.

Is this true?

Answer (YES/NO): YES